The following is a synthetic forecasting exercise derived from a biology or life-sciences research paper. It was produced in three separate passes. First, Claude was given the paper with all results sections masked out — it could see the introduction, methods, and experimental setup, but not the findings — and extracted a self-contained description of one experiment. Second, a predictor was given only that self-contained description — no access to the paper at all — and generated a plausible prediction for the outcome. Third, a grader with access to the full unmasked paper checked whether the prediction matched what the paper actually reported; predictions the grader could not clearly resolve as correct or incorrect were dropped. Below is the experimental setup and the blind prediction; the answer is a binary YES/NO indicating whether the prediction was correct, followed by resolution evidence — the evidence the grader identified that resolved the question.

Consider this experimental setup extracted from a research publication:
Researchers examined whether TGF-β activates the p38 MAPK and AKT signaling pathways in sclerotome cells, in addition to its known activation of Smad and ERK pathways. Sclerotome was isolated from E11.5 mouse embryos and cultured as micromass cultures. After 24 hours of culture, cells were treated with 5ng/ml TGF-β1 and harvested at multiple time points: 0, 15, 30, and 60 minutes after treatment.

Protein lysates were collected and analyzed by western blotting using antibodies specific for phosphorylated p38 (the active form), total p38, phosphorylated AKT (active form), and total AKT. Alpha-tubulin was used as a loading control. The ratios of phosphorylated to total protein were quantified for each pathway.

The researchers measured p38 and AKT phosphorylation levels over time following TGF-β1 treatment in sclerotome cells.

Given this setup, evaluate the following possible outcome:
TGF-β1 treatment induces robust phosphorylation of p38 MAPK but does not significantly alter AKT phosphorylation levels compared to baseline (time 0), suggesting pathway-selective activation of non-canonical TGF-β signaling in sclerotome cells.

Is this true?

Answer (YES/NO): NO